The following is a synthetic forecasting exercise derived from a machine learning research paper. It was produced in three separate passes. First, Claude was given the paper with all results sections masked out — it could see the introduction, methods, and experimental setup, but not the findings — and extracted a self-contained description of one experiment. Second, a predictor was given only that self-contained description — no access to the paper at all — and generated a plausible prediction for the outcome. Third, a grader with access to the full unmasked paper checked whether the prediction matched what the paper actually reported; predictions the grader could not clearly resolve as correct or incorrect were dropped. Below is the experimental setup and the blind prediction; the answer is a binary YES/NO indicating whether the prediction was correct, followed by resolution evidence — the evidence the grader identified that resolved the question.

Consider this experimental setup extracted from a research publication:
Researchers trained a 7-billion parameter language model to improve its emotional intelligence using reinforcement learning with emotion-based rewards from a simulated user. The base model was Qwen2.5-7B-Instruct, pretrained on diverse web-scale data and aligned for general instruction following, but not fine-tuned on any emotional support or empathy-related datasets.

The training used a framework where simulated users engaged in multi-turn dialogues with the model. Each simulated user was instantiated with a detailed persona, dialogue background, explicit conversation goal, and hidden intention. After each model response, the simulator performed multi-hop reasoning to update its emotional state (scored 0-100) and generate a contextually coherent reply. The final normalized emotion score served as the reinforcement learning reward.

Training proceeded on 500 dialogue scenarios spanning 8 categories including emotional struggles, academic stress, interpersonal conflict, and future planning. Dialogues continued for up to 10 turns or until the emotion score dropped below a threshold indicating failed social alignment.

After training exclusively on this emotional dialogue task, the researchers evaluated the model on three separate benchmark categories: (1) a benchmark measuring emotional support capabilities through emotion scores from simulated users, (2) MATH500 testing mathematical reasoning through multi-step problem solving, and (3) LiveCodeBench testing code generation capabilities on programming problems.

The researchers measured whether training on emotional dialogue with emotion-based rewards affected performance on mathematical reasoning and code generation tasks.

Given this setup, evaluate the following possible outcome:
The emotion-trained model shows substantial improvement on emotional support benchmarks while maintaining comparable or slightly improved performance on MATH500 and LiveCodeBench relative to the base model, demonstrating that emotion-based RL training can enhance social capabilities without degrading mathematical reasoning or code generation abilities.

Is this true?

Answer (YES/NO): YES